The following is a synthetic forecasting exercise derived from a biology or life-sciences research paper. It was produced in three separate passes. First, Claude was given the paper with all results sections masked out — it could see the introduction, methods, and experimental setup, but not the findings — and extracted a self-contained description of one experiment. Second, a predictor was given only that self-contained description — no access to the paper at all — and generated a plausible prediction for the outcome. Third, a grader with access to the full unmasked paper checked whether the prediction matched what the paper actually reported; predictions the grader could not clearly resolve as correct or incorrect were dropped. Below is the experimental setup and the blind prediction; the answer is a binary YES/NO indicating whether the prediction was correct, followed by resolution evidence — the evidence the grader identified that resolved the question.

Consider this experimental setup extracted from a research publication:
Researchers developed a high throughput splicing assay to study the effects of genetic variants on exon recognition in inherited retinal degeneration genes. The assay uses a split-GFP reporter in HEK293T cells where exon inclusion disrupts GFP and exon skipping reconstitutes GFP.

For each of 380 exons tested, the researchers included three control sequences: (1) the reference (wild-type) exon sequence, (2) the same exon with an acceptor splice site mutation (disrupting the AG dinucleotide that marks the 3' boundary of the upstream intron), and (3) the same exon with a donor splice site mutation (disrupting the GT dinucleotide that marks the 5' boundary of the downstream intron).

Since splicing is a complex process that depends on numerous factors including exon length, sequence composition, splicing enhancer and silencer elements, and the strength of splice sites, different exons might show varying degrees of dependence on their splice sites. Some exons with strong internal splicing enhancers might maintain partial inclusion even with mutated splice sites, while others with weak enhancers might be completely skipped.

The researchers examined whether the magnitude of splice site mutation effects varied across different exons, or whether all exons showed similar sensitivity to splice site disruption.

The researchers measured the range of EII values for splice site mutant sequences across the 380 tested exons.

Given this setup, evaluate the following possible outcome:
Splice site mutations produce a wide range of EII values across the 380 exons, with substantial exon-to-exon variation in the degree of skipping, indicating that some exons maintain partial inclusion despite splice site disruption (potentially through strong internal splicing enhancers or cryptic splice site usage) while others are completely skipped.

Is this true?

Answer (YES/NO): YES